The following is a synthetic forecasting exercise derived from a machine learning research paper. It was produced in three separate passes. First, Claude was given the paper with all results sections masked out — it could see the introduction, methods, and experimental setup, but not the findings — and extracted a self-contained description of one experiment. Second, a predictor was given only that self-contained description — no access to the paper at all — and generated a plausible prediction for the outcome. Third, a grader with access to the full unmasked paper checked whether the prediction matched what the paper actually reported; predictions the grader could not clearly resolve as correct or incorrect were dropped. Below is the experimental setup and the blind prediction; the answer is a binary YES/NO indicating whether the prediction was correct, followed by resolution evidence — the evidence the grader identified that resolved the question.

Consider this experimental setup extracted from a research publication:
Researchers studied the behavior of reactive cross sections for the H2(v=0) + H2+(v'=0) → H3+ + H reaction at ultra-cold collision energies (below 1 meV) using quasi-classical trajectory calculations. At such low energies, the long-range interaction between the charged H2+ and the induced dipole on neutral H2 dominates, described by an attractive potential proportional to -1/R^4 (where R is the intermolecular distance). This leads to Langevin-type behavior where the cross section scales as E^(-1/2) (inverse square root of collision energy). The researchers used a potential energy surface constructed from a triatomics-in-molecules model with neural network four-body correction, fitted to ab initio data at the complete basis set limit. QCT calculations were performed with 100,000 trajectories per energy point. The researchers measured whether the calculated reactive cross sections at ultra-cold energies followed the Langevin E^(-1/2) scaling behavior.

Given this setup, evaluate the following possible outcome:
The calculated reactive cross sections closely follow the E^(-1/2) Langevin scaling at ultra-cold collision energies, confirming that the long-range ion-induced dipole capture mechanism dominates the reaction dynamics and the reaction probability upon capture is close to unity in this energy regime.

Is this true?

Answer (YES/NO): YES